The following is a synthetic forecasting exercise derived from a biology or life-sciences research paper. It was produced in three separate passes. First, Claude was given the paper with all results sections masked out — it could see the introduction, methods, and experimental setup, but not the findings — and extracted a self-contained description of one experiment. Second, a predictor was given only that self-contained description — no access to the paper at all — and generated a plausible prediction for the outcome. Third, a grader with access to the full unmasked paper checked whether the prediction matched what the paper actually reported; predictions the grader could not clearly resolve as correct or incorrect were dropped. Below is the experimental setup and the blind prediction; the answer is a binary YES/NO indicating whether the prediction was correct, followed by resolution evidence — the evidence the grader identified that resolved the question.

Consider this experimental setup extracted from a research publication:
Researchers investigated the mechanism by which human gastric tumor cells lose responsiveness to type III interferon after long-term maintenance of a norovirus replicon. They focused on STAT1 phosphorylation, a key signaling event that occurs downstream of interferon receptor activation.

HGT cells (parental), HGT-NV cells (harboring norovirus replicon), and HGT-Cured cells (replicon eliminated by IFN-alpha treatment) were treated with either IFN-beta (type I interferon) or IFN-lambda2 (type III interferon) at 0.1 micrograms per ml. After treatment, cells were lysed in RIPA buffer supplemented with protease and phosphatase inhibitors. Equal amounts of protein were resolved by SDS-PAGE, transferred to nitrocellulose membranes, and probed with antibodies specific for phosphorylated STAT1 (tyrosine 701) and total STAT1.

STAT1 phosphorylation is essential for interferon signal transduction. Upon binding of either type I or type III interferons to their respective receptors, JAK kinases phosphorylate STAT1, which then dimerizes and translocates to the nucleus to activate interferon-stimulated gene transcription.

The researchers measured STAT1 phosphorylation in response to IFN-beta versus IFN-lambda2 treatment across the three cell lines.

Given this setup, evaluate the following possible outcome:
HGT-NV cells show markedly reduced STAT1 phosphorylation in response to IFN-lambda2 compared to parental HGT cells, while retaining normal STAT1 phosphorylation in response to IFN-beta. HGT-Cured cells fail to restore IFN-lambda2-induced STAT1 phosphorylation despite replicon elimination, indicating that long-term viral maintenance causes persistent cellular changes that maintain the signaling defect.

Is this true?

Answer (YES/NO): YES